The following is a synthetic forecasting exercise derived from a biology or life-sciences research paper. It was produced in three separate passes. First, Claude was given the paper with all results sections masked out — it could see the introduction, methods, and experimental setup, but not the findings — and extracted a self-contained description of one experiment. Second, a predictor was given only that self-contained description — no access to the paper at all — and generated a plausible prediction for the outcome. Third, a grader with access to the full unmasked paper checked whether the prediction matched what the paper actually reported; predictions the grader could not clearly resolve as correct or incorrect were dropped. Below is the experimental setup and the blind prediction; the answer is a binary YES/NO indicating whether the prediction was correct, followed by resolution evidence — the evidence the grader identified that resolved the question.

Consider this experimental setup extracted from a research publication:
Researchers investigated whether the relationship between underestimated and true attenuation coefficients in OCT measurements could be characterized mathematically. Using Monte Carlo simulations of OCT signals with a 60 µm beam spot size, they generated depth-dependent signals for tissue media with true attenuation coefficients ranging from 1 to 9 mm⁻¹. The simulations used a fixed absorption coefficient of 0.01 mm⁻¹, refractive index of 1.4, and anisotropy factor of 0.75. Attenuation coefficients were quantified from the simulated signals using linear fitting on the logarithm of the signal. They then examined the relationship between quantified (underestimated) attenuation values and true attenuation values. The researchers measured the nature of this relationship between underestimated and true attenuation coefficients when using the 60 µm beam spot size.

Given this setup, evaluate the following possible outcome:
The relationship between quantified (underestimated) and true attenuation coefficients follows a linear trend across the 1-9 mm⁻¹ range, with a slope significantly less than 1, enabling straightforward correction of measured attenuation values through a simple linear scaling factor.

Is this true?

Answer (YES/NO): NO